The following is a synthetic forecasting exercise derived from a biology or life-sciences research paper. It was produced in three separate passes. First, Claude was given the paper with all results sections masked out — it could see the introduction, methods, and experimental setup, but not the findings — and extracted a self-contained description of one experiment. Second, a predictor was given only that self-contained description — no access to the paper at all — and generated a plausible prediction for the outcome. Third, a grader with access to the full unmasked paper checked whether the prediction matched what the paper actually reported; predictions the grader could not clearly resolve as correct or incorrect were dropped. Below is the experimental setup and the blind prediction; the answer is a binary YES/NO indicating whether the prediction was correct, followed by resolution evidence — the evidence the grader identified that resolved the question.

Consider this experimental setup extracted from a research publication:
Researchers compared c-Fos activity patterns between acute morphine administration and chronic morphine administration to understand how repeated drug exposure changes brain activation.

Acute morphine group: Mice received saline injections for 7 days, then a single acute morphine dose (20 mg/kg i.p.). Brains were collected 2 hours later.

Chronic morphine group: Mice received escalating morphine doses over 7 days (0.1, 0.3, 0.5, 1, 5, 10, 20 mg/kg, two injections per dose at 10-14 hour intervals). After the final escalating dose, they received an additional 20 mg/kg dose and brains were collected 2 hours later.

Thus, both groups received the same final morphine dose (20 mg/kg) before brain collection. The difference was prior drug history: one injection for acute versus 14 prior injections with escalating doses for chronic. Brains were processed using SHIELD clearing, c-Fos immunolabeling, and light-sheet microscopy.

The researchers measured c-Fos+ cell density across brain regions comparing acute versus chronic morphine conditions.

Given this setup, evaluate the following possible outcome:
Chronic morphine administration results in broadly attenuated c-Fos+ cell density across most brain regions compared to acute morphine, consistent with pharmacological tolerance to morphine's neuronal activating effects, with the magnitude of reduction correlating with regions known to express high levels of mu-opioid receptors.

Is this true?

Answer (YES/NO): NO